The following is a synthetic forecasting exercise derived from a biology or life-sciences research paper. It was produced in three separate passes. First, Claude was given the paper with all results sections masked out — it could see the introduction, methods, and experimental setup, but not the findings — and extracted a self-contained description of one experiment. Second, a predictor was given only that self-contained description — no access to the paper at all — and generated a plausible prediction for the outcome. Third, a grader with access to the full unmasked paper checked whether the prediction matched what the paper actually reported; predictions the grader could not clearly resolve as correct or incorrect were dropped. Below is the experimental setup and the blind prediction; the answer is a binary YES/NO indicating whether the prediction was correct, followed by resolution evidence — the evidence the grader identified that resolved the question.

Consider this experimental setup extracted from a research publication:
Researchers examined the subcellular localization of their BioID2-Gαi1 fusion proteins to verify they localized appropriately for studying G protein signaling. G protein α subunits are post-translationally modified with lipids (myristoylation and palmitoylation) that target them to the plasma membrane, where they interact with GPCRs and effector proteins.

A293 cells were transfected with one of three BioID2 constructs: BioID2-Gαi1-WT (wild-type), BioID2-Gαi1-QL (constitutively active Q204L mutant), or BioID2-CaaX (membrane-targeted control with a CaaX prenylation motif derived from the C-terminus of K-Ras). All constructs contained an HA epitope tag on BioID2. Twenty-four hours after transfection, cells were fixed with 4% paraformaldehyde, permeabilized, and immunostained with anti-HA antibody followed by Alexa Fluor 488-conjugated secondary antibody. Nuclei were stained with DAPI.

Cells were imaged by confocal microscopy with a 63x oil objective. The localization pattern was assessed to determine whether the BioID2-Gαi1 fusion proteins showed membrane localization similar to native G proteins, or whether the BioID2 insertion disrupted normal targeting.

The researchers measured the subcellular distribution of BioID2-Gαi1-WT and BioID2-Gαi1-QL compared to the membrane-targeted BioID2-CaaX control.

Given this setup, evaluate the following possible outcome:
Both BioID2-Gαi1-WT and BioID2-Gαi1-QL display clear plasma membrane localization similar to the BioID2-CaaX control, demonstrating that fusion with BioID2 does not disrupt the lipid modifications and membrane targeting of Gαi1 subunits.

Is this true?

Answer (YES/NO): YES